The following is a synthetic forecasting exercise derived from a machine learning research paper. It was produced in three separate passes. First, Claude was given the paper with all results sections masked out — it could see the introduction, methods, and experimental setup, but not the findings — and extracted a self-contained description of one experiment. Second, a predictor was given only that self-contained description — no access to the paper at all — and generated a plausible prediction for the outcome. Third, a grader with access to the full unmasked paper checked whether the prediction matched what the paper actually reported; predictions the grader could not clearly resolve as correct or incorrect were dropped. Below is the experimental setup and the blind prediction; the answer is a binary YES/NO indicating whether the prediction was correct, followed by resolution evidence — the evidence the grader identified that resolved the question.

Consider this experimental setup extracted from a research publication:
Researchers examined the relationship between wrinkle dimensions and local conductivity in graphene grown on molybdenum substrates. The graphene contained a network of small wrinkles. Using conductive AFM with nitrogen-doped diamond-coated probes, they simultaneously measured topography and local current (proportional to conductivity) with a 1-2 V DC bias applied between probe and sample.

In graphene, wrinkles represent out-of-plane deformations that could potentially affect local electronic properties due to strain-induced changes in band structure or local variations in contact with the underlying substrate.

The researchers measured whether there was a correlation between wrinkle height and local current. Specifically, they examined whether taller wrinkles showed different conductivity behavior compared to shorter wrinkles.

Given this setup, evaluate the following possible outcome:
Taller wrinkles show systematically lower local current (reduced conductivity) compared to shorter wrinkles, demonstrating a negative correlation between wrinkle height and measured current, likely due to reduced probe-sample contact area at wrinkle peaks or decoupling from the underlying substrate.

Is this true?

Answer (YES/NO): NO